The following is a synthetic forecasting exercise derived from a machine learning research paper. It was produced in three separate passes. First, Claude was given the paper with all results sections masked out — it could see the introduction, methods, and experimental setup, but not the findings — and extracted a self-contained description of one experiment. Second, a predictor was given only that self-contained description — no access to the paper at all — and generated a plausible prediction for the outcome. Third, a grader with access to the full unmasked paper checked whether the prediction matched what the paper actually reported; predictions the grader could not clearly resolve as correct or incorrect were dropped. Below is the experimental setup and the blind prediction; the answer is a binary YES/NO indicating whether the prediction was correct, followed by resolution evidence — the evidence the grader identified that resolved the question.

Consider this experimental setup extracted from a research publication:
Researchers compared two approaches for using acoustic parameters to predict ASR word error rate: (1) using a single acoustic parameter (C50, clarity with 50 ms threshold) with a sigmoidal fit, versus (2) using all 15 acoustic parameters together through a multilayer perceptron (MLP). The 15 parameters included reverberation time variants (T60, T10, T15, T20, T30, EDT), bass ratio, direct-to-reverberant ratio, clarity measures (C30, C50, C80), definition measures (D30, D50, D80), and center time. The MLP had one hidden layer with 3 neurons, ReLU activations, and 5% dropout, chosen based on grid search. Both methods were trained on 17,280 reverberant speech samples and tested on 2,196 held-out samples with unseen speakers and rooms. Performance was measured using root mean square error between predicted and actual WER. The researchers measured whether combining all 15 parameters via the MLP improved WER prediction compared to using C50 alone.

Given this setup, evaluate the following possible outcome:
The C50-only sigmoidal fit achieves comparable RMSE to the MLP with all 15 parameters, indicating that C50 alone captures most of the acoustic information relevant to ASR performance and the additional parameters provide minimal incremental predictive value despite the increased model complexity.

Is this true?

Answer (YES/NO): YES